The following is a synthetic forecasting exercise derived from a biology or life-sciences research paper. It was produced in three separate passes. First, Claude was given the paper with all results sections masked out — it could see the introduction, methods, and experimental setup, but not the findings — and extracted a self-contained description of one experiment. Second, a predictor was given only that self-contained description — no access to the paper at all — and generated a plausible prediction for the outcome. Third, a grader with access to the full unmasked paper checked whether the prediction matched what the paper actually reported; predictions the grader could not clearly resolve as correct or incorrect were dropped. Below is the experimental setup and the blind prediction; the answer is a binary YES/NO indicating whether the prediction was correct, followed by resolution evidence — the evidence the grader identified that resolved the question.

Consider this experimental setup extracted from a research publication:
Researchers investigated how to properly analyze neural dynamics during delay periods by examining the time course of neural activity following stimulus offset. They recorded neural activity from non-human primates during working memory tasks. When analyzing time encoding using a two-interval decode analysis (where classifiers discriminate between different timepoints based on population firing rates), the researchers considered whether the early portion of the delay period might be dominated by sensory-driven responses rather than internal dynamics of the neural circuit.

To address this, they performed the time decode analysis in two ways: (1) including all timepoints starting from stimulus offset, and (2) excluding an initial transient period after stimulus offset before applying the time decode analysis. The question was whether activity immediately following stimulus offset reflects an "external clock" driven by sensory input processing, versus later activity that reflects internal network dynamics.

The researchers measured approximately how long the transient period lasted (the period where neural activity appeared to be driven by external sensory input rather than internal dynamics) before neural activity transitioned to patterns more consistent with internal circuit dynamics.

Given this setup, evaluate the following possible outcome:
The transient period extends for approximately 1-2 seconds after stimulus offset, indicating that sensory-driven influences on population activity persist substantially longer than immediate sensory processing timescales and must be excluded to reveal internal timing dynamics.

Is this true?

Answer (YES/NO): NO